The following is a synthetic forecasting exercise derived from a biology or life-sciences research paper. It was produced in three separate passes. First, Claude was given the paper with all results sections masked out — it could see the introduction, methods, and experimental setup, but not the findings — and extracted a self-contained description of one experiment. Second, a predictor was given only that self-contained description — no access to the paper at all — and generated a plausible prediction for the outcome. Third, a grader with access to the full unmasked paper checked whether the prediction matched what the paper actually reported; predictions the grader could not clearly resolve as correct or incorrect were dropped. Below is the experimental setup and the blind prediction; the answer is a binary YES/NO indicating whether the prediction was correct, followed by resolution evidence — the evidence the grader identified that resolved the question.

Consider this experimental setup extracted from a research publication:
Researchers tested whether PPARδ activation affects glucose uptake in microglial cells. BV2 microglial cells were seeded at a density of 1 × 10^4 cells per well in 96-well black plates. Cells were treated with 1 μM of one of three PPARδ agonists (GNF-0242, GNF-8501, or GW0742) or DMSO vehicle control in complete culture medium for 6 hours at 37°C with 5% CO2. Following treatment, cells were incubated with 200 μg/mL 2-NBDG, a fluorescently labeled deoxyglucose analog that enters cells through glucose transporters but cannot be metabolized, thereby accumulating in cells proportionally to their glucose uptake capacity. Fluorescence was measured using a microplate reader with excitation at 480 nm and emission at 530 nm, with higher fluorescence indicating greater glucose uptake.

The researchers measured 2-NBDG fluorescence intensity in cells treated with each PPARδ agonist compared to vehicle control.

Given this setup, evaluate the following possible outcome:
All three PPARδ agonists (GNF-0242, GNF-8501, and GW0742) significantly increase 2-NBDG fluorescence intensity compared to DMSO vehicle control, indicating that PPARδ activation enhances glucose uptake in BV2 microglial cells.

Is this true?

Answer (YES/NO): NO